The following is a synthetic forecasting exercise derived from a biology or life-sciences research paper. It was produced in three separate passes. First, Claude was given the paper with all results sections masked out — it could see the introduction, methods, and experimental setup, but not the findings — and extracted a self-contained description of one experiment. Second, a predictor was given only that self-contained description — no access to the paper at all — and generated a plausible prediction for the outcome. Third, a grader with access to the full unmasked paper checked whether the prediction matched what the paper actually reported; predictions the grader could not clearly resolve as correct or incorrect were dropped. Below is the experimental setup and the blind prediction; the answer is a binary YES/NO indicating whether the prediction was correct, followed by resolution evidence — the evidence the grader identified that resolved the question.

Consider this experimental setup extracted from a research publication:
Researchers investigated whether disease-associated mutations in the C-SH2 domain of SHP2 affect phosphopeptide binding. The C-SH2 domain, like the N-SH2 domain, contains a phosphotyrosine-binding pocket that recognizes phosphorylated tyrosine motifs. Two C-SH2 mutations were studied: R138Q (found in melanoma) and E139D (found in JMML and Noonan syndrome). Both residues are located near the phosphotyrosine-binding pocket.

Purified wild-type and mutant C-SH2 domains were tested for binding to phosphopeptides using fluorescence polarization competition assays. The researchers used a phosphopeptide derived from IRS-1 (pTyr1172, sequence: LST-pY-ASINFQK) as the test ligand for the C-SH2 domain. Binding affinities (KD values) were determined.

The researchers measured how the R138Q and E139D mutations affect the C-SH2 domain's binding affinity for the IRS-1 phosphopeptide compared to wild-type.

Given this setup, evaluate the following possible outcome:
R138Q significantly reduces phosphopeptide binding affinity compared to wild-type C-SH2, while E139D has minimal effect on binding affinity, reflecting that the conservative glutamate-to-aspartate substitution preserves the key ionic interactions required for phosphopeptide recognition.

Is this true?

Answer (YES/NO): YES